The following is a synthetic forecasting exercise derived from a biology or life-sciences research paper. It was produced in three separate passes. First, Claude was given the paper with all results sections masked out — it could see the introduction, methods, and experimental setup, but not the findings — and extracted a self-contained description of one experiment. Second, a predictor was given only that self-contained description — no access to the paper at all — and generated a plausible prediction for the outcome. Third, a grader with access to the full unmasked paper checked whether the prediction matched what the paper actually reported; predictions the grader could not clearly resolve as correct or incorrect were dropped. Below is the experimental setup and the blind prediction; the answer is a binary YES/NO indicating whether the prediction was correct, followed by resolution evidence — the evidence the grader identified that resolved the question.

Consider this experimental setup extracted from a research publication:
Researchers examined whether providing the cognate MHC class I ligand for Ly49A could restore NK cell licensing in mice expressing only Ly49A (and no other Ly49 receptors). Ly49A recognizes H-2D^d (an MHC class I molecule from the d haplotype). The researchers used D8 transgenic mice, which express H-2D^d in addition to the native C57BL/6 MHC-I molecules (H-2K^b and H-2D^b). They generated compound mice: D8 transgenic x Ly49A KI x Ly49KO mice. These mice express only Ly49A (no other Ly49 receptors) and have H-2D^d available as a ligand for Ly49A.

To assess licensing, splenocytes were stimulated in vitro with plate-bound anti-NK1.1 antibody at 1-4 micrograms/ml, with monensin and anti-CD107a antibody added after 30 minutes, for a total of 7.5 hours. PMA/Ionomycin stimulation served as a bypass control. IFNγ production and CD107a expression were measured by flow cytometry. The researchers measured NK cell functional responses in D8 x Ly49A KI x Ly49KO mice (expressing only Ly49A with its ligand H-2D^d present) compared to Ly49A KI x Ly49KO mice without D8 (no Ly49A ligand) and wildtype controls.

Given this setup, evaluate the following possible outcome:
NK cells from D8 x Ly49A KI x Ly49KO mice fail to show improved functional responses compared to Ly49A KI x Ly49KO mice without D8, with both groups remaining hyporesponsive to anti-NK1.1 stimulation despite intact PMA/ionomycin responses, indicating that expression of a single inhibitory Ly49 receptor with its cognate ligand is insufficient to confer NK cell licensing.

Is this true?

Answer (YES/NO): NO